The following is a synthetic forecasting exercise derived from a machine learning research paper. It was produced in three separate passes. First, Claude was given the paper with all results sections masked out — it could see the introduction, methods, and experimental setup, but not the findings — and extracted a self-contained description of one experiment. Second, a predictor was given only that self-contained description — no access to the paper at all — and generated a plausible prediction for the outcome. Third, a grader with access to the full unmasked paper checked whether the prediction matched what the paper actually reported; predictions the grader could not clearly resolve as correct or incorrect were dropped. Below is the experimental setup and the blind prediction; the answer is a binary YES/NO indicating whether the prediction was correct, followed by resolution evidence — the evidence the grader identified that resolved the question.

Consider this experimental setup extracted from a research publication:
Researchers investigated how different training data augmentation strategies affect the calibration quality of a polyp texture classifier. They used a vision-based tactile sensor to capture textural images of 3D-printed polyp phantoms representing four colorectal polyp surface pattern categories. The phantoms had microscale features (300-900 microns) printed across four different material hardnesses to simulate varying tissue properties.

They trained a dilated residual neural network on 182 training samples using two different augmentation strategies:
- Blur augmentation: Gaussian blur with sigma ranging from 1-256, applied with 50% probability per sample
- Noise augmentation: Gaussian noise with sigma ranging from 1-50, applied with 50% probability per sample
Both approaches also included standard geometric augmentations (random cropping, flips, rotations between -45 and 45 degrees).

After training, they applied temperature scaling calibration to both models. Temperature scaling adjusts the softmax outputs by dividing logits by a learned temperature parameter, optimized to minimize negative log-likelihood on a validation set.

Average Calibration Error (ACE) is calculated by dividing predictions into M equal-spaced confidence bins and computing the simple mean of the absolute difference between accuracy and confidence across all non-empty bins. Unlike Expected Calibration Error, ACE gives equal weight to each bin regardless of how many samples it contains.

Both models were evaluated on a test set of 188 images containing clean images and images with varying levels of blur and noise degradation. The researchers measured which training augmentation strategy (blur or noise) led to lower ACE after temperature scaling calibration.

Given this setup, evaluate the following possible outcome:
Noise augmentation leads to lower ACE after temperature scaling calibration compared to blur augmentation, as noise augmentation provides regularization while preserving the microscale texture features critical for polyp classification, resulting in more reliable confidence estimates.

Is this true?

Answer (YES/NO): NO